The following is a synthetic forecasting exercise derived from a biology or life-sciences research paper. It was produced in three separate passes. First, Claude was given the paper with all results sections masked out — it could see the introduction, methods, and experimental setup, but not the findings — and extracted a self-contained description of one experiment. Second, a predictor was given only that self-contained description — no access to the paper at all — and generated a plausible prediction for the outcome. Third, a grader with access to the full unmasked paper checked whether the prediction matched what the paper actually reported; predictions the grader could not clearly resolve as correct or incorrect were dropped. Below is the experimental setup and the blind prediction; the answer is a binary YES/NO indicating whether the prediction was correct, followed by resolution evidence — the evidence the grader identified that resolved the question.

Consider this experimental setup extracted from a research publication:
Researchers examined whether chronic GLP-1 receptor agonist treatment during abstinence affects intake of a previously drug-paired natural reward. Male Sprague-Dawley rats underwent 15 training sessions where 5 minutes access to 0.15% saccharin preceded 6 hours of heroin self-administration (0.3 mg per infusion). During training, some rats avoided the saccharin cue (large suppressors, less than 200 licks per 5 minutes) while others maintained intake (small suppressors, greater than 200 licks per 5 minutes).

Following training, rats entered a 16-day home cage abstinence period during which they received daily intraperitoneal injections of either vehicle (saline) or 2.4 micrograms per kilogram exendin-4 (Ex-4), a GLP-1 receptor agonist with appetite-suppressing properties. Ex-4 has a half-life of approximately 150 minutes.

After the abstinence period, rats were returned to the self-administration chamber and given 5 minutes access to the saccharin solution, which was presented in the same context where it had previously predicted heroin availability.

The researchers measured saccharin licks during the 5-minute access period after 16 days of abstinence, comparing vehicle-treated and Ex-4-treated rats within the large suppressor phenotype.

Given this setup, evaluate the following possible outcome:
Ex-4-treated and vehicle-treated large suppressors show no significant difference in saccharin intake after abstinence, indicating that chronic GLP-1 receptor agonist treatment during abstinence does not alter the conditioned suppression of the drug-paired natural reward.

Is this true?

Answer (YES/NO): YES